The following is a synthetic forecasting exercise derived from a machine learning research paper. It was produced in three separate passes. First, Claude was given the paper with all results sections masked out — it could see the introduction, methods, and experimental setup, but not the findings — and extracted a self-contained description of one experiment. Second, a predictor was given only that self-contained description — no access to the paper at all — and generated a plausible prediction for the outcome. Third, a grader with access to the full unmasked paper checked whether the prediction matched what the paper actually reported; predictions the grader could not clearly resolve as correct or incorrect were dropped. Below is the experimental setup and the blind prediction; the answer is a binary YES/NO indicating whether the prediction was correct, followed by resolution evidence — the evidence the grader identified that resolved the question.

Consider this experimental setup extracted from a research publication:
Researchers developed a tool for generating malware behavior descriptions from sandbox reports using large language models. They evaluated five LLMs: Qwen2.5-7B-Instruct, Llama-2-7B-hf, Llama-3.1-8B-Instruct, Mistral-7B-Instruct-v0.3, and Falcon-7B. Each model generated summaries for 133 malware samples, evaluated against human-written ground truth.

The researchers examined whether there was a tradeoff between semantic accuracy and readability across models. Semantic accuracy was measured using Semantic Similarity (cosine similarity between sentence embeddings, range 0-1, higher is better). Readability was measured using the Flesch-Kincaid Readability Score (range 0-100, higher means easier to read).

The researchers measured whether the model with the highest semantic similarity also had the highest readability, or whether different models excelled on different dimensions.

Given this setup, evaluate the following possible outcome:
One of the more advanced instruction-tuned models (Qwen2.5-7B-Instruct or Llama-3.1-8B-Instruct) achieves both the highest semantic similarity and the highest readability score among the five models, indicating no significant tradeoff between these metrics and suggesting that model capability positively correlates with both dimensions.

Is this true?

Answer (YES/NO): NO